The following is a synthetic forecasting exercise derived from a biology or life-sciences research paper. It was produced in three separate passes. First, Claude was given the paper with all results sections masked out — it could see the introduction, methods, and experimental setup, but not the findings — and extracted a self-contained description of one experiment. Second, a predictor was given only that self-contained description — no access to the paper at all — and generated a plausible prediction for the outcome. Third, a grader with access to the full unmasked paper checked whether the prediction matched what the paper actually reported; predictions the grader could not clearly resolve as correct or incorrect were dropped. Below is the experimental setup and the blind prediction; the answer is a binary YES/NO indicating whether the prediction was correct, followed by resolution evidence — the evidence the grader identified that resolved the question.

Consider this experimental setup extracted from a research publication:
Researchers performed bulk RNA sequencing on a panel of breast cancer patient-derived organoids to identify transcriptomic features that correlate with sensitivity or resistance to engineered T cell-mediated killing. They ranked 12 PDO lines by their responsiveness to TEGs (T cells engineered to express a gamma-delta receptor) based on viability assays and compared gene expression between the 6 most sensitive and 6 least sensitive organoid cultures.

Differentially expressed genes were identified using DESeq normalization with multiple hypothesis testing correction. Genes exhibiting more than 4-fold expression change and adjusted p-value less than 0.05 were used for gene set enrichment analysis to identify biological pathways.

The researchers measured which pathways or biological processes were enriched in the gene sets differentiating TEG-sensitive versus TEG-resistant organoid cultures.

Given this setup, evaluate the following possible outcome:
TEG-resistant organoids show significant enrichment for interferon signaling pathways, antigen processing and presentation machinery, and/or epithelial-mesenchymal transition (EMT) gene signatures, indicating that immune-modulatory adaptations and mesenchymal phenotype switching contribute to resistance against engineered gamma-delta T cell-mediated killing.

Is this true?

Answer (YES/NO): NO